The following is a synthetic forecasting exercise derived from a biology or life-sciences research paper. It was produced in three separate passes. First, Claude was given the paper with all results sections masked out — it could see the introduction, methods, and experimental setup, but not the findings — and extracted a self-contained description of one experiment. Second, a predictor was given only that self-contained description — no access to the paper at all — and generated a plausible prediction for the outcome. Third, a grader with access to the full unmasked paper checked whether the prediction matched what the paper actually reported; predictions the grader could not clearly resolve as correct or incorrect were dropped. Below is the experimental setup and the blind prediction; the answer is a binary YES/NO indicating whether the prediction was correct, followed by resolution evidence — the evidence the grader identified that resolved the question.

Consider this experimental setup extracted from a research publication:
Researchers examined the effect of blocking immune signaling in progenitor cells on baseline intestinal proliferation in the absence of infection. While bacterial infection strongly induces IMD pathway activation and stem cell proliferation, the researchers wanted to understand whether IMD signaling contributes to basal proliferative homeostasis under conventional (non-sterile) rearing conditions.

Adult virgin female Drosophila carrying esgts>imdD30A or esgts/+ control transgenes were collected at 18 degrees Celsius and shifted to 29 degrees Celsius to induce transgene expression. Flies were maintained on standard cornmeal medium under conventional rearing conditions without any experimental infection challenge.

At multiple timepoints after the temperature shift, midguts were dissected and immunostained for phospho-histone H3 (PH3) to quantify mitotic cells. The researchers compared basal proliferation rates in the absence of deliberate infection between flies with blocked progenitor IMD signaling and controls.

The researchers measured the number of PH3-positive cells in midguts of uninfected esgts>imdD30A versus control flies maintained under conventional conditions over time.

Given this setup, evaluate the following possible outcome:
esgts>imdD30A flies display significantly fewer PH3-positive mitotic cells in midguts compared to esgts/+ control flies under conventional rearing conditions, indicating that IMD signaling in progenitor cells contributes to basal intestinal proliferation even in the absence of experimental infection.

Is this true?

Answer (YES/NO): YES